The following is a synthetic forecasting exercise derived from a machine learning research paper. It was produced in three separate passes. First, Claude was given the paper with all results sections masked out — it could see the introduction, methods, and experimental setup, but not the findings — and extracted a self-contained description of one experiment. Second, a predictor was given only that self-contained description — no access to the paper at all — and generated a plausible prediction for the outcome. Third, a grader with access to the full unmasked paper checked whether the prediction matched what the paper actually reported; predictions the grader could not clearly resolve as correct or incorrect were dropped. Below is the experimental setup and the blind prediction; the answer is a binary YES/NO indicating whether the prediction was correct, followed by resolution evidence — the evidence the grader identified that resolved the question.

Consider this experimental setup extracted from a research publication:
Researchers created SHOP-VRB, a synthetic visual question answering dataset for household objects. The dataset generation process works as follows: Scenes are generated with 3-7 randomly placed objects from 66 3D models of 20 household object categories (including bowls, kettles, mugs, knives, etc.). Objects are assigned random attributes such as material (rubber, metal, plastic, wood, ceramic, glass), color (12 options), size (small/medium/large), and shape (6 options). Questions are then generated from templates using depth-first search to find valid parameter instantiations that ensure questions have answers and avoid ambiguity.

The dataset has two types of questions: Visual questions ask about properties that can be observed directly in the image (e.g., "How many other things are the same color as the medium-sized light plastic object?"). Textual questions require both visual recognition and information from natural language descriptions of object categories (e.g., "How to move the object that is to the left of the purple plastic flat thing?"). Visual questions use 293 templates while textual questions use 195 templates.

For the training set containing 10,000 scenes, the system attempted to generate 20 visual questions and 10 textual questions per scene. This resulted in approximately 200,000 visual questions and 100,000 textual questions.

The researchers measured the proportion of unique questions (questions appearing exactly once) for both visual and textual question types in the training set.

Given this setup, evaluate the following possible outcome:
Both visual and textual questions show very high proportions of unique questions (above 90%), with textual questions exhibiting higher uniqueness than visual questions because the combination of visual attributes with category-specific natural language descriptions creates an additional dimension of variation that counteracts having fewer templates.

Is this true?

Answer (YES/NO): NO